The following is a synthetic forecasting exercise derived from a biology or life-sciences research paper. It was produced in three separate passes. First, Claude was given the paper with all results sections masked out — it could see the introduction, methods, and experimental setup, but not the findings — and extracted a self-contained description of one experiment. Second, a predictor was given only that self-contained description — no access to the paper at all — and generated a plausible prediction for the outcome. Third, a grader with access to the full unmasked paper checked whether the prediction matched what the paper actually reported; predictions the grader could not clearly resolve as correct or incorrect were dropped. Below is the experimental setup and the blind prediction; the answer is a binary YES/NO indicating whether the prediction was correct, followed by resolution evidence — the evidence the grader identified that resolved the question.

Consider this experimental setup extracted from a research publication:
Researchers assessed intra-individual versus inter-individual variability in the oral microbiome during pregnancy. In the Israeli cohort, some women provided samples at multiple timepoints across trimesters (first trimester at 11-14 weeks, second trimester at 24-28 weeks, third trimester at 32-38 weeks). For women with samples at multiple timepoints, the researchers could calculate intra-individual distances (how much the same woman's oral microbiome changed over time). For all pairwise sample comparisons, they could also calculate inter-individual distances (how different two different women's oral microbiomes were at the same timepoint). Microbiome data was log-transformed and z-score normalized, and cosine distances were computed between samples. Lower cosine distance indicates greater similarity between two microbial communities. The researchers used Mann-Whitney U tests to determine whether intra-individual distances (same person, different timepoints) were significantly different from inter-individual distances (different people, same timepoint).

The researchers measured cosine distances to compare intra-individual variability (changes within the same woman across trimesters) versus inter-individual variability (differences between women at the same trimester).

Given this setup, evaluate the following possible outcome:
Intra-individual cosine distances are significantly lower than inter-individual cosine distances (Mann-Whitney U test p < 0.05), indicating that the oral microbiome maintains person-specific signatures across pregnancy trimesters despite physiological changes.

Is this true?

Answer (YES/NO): YES